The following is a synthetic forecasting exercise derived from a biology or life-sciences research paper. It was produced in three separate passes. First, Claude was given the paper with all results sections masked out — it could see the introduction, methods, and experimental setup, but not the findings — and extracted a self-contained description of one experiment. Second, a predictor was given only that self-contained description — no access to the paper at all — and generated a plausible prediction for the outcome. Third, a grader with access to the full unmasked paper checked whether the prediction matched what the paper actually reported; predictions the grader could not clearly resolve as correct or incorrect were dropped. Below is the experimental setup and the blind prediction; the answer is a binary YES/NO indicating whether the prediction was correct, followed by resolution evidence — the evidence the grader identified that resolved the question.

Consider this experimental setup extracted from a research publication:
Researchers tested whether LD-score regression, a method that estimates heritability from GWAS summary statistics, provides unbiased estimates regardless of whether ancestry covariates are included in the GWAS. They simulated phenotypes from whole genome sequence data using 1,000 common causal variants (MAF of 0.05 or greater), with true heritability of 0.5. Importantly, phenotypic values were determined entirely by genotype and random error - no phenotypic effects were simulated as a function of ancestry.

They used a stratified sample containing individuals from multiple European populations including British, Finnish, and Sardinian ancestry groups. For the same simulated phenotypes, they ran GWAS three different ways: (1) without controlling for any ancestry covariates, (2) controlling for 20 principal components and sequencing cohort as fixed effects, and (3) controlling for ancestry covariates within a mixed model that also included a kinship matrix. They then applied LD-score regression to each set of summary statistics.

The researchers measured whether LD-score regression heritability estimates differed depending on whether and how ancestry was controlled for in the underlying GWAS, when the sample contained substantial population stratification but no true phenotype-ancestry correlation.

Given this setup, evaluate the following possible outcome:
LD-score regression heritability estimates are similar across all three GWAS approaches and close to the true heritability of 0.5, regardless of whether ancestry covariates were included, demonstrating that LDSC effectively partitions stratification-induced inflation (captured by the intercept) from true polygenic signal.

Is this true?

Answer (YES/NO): NO